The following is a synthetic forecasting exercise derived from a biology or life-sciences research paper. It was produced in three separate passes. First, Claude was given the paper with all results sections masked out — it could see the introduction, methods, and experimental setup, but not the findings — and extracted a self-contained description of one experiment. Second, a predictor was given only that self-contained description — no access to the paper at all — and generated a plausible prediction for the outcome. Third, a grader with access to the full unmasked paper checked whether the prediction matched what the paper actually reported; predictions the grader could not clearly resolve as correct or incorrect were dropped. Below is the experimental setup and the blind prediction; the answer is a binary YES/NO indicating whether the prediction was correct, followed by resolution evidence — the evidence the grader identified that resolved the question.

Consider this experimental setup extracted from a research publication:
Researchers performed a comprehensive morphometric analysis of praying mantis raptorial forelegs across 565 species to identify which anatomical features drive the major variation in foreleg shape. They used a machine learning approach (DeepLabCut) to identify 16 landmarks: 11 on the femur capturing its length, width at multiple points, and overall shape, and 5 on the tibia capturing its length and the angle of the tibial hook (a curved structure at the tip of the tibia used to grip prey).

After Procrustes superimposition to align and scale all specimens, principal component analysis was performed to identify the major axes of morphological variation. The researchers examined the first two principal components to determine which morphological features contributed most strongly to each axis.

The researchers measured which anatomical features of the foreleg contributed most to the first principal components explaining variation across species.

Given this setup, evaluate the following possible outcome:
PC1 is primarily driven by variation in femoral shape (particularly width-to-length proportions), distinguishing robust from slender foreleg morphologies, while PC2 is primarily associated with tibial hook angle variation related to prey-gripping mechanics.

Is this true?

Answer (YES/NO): NO